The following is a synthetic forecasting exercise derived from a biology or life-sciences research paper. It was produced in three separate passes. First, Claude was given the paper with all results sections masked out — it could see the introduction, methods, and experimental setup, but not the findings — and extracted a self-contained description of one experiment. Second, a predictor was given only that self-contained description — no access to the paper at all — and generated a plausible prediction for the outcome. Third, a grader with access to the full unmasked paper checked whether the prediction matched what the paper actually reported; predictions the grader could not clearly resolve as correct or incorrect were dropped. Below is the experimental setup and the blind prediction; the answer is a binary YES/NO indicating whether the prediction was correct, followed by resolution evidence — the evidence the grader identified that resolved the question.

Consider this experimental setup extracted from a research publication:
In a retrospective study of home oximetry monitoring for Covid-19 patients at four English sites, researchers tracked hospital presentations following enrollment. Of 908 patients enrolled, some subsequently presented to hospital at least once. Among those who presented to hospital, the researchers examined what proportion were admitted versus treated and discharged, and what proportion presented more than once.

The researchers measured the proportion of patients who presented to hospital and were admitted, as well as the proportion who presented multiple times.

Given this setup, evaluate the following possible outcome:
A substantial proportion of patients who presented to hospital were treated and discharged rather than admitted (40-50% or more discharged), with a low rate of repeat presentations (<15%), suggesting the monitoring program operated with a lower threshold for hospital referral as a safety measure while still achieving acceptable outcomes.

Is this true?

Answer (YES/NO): NO